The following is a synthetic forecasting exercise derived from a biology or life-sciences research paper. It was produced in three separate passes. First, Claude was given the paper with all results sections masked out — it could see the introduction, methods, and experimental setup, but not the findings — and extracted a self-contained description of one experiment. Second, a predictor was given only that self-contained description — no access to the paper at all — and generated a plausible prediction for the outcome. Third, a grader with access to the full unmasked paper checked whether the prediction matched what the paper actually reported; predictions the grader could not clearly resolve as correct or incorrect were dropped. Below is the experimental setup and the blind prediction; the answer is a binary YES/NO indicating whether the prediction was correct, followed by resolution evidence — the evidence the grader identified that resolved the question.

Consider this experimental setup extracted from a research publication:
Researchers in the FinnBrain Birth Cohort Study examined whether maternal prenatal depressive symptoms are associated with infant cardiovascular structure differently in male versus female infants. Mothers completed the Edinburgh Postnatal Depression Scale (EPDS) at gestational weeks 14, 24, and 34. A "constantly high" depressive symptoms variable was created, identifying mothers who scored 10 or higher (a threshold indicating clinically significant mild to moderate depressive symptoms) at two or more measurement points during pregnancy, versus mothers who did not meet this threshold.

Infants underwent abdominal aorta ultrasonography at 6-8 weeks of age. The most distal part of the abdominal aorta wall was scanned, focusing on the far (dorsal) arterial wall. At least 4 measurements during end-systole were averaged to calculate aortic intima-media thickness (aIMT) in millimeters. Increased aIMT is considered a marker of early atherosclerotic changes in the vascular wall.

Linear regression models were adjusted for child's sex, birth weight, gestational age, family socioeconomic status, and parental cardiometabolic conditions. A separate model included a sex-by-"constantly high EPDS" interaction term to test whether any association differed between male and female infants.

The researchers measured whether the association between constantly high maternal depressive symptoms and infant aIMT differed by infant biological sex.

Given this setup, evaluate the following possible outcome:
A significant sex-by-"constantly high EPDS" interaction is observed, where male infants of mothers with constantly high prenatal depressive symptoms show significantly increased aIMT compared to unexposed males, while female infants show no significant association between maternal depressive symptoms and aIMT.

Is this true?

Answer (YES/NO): NO